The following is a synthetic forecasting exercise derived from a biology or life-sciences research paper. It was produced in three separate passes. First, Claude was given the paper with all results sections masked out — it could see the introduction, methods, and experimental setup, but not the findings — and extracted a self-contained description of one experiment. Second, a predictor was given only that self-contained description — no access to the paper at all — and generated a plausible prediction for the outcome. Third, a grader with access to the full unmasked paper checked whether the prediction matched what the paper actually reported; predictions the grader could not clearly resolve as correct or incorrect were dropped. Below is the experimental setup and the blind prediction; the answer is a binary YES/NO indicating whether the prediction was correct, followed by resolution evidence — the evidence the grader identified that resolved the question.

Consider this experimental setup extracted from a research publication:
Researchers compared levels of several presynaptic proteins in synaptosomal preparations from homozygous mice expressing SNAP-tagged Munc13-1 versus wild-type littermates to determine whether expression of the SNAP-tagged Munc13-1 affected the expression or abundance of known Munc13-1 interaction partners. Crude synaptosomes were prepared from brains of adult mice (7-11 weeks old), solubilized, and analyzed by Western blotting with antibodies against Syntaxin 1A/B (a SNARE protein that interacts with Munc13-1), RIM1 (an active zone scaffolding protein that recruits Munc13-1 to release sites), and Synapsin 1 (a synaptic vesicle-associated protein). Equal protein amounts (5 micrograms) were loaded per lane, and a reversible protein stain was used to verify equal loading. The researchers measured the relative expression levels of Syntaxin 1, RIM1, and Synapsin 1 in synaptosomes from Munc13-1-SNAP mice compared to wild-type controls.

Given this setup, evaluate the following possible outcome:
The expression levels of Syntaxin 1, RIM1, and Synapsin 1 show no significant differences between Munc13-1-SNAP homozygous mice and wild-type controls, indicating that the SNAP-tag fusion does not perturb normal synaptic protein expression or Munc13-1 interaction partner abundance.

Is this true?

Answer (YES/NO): YES